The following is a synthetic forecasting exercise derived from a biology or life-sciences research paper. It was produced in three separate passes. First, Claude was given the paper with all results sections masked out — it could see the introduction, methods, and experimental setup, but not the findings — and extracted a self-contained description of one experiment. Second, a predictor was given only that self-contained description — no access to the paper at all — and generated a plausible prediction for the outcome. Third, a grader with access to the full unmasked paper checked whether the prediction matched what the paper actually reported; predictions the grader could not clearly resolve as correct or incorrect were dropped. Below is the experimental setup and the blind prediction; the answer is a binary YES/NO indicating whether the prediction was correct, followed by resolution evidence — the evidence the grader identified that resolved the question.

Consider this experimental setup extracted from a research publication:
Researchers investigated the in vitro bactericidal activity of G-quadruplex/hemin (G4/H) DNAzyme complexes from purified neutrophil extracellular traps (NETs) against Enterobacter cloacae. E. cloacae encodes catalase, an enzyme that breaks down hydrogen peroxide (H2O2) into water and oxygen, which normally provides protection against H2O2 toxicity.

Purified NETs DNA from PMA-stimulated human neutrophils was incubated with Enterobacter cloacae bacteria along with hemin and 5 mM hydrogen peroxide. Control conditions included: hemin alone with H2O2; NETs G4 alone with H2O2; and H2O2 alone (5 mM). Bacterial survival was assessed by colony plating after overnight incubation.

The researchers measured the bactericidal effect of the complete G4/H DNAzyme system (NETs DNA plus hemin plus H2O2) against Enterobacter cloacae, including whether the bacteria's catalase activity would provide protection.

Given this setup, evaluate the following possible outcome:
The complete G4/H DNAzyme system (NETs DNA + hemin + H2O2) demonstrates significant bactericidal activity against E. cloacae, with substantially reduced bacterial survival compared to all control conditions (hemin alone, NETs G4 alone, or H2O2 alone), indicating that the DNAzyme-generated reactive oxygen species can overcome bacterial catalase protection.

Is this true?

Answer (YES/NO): YES